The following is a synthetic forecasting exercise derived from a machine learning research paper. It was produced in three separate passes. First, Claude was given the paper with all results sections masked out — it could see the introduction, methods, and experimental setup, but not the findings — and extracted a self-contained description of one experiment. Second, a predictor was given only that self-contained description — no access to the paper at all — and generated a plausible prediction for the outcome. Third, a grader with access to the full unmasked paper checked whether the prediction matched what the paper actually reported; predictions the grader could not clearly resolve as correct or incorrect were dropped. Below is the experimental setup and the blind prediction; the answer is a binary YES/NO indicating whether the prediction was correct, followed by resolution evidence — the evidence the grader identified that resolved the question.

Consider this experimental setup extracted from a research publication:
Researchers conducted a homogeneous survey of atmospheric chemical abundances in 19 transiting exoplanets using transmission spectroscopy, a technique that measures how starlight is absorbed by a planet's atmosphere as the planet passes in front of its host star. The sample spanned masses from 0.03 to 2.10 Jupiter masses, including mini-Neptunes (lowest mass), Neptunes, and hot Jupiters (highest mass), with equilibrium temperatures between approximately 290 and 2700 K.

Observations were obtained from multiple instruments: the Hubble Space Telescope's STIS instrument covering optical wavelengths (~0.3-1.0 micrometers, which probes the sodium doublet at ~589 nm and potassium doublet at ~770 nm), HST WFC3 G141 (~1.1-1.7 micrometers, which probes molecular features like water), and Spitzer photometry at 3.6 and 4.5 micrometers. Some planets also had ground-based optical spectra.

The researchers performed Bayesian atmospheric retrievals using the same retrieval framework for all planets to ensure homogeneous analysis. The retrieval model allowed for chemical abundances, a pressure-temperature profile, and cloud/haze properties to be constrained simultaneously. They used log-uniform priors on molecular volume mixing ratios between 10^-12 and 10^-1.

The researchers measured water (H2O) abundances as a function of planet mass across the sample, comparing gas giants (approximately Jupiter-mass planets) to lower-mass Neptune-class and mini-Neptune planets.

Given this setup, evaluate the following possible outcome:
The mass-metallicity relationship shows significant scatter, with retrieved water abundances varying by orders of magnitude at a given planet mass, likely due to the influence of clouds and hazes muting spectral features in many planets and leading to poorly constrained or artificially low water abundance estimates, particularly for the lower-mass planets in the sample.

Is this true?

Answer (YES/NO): NO